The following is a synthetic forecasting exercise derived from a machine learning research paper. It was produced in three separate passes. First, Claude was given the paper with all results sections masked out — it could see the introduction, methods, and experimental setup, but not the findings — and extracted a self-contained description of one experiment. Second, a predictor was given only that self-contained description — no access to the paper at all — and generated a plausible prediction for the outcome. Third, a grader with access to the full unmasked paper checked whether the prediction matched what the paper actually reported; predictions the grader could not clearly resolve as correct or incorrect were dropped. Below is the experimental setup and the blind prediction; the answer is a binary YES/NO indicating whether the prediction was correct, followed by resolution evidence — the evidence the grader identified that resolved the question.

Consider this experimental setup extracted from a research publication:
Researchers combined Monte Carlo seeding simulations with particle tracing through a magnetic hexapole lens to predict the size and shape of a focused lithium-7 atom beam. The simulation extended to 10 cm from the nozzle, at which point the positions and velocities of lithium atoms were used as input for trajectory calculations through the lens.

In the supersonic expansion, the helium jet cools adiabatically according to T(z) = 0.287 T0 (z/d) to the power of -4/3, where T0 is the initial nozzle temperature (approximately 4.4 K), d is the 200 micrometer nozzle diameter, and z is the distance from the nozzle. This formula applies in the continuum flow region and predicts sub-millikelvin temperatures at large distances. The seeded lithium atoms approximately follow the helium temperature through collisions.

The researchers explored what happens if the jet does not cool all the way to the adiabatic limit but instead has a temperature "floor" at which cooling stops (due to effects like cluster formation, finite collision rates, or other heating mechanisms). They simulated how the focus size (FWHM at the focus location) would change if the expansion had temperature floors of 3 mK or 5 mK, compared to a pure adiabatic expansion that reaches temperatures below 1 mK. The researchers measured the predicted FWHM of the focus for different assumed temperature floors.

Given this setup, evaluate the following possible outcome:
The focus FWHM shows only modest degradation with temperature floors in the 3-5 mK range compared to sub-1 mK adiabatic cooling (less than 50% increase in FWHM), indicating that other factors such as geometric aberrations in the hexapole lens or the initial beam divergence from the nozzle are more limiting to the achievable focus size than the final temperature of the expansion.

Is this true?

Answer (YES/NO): NO